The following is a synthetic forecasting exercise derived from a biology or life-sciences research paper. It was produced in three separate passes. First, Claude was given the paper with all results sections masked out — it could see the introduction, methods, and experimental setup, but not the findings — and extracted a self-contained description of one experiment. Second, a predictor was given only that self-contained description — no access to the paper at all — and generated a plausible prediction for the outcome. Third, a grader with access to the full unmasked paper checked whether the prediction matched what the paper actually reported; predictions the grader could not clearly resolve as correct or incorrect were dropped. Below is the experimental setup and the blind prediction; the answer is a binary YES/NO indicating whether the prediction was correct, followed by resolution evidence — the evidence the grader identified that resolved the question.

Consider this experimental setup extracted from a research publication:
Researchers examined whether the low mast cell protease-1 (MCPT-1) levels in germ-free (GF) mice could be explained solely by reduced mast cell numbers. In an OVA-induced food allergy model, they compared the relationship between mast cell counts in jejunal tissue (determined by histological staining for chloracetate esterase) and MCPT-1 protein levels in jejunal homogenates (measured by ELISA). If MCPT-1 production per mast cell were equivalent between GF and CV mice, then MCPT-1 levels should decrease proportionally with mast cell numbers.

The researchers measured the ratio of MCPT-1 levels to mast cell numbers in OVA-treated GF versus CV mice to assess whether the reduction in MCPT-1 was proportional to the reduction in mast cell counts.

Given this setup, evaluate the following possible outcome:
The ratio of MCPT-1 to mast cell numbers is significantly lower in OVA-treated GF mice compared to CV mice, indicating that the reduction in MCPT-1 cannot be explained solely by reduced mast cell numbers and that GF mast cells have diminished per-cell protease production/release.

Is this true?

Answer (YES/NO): YES